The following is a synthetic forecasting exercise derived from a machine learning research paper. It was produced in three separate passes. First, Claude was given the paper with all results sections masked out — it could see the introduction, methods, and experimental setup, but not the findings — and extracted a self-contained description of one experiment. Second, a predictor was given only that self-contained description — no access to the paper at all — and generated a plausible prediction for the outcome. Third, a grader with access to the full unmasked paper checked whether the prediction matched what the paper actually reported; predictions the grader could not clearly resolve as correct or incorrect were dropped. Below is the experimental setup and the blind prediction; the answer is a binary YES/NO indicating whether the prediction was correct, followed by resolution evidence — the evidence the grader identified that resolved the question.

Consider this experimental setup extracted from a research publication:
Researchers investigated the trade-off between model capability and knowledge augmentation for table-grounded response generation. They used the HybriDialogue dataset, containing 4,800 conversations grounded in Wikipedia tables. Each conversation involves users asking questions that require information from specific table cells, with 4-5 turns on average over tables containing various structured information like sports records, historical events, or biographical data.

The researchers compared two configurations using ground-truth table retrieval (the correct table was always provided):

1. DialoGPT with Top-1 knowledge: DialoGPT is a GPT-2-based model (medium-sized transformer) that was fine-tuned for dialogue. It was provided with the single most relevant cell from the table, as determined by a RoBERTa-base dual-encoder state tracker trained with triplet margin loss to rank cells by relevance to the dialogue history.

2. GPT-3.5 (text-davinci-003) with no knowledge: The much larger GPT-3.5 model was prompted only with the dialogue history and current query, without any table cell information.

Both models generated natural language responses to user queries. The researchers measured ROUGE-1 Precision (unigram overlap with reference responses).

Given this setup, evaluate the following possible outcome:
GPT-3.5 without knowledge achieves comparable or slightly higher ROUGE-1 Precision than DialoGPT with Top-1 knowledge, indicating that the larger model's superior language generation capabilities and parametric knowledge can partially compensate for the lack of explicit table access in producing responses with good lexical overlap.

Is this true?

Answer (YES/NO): YES